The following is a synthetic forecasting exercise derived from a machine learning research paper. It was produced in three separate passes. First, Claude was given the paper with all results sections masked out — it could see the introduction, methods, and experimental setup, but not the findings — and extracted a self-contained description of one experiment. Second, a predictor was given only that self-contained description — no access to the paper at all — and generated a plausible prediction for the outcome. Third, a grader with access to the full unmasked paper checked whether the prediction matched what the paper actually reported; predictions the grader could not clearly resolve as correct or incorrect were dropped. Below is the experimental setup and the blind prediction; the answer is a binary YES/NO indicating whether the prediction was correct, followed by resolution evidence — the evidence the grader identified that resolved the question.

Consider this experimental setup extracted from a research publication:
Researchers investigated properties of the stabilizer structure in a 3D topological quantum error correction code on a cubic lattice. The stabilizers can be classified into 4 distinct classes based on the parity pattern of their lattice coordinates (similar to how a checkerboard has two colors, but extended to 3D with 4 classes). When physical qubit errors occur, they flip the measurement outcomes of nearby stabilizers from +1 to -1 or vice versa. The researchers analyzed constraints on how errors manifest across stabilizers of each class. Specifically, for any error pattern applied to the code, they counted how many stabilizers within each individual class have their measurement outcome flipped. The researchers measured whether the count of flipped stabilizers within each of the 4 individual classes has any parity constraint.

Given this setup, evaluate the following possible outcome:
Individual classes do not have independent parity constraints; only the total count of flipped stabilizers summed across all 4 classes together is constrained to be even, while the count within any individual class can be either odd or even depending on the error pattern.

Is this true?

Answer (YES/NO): NO